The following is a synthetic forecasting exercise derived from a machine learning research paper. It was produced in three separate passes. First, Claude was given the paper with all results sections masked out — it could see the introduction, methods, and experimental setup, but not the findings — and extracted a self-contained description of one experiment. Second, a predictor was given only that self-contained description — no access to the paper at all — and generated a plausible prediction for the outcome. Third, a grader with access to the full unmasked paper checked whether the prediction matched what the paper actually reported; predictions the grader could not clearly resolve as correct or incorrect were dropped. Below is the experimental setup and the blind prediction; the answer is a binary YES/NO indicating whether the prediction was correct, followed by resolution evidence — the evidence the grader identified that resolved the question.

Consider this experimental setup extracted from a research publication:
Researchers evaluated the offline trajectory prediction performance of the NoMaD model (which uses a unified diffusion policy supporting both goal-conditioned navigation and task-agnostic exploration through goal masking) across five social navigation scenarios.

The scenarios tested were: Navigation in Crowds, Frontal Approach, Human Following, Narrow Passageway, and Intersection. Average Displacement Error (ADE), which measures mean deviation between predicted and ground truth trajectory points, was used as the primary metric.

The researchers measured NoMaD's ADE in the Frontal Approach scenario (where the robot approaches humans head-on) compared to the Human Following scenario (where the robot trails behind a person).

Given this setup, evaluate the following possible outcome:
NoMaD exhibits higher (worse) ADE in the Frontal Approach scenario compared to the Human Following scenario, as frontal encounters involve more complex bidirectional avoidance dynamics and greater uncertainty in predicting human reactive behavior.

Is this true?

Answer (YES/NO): NO